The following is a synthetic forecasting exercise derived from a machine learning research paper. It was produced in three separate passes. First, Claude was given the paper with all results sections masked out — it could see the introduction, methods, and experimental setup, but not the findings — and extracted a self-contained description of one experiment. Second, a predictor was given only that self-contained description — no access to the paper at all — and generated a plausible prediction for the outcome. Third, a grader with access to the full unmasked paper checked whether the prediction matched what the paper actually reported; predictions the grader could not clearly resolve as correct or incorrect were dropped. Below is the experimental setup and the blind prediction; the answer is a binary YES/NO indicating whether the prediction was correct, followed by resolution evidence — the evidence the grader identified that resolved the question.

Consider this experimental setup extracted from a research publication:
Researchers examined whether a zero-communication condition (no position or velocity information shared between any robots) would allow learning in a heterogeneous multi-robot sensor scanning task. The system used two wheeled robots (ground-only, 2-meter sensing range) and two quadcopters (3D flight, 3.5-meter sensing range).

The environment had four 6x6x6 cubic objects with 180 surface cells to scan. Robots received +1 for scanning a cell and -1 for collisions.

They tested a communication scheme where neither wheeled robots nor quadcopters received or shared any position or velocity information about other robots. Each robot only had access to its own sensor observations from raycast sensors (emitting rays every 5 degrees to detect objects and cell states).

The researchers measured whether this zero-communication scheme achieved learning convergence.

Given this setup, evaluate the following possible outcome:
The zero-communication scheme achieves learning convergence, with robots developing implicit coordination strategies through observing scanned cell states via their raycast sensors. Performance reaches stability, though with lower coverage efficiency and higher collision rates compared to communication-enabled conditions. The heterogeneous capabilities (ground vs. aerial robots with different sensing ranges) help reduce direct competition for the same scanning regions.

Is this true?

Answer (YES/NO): NO